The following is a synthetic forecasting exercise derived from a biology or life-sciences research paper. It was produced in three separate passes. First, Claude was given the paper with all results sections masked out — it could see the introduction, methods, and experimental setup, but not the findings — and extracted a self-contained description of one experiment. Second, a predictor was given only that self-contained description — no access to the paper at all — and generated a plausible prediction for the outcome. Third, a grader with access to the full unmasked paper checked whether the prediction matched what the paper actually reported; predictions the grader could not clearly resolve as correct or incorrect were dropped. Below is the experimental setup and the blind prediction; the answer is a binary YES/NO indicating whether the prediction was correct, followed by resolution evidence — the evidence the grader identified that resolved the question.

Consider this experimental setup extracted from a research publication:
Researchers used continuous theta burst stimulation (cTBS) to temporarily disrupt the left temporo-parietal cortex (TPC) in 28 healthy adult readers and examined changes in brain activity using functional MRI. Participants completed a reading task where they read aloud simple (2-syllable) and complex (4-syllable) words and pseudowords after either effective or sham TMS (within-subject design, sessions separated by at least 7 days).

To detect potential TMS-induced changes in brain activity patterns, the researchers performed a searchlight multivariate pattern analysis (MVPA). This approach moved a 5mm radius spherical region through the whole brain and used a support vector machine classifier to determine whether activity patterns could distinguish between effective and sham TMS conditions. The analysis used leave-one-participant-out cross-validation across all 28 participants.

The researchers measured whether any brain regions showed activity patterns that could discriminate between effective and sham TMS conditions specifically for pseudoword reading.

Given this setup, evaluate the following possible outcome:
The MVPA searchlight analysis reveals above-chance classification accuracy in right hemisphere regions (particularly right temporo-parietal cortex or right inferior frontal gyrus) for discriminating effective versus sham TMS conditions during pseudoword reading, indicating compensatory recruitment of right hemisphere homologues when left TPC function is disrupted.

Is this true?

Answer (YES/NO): NO